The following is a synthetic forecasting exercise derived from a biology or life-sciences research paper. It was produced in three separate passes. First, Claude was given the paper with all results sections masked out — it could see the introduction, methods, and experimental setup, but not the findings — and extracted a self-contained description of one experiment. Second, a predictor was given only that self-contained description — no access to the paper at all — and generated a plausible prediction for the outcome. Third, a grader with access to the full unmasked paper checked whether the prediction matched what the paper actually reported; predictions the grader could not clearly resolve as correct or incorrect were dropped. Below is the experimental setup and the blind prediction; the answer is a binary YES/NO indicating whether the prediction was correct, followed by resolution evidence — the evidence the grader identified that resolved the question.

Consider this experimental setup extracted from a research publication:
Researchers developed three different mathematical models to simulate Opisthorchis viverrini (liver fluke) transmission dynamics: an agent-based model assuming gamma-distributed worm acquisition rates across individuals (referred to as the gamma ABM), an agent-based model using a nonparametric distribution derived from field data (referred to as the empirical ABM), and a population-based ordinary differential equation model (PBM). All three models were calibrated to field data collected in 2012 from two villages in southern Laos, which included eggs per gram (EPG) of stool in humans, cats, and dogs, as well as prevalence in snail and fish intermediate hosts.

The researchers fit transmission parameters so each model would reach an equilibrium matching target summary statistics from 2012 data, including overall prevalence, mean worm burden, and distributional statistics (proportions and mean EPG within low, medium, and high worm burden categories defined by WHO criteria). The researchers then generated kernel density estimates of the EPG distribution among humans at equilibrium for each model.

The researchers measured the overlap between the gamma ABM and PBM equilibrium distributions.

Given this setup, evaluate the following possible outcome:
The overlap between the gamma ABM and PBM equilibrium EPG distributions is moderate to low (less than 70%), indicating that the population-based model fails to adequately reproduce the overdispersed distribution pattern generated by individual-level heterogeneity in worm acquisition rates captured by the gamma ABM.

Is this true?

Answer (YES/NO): NO